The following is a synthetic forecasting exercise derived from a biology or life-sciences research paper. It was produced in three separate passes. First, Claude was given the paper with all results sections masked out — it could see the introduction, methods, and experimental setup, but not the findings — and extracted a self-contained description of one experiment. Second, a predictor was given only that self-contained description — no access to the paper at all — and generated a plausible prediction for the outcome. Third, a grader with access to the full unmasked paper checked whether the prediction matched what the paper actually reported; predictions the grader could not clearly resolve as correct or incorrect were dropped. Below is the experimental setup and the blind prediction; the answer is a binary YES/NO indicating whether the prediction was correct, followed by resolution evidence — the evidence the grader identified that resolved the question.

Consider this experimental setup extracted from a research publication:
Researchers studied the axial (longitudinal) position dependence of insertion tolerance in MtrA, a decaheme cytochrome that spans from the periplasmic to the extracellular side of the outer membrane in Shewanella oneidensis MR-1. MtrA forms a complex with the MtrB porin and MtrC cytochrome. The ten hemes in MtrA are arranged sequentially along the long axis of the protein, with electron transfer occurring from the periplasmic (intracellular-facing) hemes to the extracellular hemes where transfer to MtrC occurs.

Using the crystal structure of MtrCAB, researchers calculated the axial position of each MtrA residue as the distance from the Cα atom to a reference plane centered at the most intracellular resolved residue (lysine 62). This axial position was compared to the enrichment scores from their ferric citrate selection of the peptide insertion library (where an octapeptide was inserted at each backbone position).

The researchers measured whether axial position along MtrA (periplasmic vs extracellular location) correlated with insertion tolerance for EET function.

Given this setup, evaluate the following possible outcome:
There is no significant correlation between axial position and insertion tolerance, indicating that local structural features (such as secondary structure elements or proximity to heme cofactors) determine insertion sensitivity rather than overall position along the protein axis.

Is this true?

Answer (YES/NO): YES